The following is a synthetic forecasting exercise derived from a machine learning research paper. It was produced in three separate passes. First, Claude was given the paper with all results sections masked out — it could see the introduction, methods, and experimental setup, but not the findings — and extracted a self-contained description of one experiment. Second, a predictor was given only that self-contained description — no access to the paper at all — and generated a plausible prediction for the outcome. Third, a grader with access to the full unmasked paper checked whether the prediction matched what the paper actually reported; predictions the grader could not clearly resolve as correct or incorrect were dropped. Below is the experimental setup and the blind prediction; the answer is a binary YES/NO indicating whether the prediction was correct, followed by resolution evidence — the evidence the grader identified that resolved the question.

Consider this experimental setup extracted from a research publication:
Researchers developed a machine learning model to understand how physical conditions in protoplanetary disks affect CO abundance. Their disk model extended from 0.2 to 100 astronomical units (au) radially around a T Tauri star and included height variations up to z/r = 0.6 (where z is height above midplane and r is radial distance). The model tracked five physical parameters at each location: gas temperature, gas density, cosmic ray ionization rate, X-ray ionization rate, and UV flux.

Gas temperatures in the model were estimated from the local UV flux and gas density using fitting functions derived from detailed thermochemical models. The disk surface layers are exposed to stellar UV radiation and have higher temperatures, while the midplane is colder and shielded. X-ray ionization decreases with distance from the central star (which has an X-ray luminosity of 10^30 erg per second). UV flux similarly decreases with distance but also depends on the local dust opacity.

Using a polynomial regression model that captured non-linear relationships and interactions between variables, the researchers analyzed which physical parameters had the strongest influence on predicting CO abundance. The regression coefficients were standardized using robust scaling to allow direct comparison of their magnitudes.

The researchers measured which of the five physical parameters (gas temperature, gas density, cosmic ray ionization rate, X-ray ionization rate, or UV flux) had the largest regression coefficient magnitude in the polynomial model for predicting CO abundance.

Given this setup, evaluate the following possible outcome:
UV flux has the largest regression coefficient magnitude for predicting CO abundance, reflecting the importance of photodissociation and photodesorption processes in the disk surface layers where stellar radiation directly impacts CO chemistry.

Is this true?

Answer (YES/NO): NO